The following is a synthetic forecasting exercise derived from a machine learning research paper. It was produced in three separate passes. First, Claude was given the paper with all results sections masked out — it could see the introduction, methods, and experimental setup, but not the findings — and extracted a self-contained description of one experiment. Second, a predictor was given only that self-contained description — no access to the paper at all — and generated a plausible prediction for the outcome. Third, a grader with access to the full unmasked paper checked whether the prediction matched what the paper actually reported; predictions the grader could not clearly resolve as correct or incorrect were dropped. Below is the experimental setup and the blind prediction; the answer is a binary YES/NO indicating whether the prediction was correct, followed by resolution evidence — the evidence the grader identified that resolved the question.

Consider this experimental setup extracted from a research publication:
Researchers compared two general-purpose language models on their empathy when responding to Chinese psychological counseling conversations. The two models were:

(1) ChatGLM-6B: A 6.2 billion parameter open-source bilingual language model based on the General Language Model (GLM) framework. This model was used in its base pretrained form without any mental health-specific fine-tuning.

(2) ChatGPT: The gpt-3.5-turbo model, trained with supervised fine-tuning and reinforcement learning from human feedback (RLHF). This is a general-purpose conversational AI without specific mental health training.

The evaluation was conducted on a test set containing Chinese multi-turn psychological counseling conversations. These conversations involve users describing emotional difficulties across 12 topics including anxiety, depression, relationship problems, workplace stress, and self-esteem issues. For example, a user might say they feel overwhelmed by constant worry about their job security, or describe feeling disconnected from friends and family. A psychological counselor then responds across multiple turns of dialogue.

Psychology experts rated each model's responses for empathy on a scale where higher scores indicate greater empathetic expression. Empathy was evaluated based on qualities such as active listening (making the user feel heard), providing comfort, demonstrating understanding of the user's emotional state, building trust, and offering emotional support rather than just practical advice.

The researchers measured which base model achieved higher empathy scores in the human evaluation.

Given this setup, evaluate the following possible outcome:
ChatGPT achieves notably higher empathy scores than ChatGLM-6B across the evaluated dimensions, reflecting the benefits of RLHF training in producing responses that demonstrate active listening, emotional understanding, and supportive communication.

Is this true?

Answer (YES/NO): NO